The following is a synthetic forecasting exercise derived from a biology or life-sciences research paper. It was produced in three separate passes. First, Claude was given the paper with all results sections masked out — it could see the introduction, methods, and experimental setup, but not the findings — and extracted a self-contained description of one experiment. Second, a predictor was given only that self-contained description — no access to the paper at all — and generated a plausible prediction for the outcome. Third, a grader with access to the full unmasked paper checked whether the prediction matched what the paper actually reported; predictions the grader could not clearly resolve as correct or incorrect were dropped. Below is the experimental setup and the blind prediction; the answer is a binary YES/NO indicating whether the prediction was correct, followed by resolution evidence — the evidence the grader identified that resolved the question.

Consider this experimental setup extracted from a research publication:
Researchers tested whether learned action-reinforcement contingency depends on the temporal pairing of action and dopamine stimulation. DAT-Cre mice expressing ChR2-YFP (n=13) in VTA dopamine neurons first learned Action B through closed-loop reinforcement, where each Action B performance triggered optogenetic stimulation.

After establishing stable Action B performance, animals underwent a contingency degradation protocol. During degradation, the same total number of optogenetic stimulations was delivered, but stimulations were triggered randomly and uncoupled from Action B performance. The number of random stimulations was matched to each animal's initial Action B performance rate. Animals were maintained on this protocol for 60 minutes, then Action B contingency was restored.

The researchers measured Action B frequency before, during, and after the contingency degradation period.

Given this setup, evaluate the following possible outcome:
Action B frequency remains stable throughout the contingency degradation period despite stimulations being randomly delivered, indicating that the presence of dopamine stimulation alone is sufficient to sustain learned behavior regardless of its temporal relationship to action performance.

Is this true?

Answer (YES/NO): NO